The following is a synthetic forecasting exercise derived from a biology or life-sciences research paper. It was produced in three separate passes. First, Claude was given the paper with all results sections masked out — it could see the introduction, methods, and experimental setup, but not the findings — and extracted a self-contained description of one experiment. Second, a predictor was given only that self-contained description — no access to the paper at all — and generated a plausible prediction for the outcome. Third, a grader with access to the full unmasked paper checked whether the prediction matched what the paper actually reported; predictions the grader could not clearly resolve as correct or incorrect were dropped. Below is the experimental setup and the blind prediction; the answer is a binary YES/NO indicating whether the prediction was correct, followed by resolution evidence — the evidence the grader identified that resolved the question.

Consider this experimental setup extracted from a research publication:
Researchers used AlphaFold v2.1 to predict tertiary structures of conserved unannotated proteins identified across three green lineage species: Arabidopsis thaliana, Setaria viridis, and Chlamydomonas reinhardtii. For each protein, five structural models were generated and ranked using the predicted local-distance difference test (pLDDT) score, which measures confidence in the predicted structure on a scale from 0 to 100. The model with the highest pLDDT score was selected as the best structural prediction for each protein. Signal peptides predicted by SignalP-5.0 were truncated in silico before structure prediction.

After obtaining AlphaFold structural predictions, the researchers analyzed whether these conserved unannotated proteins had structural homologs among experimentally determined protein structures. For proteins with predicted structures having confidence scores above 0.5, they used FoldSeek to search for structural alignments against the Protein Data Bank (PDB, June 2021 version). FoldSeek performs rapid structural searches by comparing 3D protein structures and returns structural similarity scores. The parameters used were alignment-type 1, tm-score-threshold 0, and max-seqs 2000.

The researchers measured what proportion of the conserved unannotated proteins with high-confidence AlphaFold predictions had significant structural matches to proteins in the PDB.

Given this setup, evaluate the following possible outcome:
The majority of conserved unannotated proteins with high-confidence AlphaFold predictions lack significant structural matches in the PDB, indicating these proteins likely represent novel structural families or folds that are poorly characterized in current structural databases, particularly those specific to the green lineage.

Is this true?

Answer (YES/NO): YES